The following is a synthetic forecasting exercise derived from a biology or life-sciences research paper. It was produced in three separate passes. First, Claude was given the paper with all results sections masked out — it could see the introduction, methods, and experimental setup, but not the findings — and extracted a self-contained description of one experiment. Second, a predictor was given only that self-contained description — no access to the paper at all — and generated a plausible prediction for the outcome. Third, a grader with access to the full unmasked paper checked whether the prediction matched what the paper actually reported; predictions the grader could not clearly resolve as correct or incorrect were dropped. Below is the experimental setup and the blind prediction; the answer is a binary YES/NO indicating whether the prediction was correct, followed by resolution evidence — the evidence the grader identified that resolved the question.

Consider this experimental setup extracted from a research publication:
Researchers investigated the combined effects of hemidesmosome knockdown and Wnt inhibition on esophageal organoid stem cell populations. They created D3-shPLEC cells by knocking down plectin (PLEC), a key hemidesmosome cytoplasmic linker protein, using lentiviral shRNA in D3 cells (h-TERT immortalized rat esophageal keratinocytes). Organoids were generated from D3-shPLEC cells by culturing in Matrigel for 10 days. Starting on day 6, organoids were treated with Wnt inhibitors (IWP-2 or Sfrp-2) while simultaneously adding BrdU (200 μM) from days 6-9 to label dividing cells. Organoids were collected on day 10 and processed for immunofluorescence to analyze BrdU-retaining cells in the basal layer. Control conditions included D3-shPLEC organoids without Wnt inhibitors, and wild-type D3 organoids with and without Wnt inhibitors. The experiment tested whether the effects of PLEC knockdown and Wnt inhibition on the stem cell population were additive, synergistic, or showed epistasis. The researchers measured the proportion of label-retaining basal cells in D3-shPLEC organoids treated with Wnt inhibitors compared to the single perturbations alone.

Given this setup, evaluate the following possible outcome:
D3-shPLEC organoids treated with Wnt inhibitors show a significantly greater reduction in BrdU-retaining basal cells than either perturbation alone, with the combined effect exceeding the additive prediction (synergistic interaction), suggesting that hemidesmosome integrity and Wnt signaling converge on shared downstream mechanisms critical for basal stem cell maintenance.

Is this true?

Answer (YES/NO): NO